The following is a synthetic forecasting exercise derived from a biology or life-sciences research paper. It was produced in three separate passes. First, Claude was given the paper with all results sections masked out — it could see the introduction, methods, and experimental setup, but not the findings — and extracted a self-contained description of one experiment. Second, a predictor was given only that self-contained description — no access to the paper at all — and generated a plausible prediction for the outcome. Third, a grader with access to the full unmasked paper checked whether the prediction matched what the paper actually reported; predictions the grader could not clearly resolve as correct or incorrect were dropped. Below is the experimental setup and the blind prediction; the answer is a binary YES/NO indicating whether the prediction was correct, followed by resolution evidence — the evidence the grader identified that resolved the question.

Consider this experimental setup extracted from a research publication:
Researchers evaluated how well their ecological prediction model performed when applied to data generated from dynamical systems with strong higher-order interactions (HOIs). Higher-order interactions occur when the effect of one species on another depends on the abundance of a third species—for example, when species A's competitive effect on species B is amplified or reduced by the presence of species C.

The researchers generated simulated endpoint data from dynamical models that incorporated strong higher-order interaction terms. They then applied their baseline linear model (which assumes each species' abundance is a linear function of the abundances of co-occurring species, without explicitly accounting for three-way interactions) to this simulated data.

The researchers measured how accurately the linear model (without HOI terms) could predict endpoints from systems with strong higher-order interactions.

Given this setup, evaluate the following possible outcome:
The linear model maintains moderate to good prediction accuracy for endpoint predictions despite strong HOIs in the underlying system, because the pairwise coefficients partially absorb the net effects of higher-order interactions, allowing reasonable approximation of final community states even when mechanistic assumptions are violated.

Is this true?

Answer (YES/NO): NO